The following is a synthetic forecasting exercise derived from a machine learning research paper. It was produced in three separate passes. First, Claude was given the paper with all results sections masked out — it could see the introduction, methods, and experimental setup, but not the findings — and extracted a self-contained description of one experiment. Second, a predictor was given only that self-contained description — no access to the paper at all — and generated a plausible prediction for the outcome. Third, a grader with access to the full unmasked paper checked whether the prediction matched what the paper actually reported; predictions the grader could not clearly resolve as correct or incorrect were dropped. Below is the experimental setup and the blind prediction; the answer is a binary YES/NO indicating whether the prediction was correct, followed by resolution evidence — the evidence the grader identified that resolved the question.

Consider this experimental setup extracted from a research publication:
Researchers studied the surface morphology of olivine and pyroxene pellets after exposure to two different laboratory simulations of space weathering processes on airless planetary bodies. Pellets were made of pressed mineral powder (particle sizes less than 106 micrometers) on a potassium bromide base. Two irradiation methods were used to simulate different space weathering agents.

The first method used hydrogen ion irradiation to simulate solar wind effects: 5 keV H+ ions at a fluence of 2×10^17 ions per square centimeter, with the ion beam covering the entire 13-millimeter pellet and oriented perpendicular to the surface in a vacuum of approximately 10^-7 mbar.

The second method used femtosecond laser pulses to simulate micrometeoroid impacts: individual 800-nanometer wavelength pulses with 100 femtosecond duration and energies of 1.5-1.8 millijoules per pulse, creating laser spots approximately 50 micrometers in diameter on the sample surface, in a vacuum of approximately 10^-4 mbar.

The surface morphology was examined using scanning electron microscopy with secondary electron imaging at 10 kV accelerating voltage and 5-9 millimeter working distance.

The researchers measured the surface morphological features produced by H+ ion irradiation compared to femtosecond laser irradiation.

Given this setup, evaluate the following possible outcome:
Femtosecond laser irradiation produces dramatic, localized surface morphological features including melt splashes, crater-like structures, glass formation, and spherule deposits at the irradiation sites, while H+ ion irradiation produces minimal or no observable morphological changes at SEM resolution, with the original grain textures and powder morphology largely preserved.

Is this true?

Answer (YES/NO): YES